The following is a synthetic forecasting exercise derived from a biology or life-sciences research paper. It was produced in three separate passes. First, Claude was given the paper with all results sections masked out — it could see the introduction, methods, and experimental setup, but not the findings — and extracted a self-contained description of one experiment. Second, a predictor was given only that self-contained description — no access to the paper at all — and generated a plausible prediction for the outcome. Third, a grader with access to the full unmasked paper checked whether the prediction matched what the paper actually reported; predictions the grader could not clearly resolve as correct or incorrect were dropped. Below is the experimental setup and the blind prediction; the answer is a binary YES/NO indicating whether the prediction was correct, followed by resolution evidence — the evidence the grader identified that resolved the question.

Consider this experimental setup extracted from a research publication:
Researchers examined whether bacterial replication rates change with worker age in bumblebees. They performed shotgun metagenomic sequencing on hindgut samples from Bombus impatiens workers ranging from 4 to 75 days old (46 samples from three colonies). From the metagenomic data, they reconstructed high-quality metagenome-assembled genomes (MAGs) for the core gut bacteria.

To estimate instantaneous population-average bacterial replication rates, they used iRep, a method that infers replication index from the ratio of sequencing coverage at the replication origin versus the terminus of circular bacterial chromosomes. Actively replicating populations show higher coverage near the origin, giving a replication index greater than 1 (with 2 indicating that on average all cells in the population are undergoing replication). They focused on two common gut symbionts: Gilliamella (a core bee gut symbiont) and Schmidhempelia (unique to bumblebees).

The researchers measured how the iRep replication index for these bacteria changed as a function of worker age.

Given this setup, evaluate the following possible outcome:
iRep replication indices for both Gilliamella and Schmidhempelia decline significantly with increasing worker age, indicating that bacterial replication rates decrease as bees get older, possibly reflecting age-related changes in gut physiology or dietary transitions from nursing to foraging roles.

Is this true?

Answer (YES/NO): NO